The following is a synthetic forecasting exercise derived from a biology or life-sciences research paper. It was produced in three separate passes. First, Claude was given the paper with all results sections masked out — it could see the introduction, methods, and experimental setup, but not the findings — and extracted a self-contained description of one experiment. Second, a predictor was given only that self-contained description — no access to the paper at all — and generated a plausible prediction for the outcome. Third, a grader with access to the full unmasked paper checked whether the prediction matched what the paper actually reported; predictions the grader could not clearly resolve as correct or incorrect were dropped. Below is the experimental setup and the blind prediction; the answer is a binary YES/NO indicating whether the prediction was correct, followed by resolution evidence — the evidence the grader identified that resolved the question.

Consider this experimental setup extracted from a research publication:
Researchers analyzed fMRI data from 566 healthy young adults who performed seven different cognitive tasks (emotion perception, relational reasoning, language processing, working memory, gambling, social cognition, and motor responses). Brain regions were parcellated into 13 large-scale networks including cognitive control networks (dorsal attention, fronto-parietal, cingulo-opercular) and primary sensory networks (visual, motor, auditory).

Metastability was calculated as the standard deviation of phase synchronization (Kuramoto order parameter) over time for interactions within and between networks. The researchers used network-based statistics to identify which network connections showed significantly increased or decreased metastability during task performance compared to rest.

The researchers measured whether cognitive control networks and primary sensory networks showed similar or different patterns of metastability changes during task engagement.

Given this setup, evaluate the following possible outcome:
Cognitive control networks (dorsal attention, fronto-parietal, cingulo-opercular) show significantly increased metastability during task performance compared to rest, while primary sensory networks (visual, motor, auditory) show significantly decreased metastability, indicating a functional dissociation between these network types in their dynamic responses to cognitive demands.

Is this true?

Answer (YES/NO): NO